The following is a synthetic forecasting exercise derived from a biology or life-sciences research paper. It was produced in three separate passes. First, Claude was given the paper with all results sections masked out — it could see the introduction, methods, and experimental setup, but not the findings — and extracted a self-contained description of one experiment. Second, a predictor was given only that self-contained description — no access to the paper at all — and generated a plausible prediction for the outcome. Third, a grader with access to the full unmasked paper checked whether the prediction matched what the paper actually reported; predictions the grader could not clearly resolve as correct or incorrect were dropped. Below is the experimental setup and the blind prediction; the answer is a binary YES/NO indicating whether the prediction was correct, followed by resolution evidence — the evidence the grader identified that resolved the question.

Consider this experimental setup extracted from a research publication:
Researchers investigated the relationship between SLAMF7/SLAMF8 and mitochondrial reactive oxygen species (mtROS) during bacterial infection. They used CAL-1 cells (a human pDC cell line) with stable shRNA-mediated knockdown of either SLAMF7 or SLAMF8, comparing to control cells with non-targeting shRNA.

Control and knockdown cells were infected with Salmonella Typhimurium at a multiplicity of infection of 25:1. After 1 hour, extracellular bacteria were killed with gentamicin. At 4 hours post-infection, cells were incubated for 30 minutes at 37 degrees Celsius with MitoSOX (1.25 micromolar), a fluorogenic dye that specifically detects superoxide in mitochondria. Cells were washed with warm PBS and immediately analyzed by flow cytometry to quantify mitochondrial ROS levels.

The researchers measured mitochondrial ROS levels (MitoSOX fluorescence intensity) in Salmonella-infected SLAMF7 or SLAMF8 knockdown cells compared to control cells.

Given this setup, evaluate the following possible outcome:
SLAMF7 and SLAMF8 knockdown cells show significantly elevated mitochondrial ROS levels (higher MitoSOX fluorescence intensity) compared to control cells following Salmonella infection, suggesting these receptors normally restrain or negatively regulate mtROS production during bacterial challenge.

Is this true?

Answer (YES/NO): YES